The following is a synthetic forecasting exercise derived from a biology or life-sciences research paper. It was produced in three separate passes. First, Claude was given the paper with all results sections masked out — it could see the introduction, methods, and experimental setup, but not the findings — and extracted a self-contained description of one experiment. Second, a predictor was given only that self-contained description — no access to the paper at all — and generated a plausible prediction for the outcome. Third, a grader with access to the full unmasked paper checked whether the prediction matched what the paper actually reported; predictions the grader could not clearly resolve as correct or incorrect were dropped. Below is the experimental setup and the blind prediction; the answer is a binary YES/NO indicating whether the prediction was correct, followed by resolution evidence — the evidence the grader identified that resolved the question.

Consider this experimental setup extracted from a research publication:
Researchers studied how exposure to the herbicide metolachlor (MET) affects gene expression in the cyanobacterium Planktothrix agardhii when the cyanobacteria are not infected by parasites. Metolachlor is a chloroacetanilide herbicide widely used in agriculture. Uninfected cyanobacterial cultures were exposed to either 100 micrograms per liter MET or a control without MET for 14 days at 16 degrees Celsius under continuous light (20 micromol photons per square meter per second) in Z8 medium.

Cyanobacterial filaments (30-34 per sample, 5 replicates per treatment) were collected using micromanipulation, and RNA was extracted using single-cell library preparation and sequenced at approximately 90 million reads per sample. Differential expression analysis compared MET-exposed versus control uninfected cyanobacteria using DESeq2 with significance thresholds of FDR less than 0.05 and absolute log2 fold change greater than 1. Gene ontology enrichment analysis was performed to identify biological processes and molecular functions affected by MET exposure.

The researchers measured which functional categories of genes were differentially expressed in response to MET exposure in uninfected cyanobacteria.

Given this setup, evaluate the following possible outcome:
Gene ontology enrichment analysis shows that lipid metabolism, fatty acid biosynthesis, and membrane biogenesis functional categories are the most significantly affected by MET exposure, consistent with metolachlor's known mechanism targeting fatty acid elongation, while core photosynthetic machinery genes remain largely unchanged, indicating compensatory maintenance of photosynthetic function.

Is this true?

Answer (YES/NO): NO